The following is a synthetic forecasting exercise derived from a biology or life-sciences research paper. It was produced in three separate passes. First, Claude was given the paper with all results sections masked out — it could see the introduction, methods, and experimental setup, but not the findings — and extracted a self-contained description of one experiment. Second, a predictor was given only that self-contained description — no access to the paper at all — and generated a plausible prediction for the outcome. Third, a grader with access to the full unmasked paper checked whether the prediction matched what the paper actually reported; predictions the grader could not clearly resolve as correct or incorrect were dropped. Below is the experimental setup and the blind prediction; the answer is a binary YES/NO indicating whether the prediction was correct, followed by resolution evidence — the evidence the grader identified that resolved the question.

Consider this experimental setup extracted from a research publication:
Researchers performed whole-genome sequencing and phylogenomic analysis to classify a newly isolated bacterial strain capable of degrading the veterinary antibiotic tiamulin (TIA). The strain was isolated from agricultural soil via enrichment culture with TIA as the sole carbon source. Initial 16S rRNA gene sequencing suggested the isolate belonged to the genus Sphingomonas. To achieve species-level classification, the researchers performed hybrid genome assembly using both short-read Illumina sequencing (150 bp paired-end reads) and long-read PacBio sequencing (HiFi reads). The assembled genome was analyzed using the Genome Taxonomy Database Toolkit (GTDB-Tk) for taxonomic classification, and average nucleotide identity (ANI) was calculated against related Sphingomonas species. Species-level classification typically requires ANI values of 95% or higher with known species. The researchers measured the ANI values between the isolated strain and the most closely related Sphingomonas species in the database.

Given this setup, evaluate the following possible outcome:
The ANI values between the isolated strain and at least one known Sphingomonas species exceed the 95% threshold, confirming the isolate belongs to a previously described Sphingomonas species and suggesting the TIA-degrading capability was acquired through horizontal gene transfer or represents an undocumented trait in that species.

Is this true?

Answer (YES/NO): NO